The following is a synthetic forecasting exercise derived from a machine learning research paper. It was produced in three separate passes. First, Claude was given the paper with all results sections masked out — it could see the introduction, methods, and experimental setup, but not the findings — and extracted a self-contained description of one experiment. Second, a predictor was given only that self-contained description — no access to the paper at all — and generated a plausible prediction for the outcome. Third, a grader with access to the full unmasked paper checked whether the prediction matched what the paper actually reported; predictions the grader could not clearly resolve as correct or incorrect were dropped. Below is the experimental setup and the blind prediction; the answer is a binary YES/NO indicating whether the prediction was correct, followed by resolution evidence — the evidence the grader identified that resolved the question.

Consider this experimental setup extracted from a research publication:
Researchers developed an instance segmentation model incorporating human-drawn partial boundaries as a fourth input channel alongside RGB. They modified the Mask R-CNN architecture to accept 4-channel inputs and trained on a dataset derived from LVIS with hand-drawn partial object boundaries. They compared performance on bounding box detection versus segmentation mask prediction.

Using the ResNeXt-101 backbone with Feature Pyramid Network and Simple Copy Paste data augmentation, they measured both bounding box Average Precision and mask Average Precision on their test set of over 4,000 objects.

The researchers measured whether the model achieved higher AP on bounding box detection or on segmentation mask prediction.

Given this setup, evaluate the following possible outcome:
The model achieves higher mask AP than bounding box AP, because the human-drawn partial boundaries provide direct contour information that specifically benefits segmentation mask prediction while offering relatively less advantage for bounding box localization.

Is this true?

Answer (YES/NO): NO